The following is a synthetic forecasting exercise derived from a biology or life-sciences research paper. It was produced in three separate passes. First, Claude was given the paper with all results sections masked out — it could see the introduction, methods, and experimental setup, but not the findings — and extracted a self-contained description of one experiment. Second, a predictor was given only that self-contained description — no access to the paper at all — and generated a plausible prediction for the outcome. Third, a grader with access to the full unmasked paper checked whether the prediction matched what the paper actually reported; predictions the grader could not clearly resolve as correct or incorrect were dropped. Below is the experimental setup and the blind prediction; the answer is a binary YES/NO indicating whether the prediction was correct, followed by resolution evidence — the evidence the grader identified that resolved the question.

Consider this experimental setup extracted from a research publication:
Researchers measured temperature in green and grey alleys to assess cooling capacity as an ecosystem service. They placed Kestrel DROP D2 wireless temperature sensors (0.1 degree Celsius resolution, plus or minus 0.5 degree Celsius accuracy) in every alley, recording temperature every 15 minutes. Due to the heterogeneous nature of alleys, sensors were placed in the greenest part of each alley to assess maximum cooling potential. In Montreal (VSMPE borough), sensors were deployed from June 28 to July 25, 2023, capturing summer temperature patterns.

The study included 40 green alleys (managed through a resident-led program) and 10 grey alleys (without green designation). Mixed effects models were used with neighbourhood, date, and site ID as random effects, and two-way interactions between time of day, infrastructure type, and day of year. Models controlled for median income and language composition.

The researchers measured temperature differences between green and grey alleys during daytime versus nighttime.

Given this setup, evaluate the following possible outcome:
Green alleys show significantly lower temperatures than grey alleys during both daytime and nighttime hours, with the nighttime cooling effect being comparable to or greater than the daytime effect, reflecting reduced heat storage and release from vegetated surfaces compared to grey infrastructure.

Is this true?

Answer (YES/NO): NO